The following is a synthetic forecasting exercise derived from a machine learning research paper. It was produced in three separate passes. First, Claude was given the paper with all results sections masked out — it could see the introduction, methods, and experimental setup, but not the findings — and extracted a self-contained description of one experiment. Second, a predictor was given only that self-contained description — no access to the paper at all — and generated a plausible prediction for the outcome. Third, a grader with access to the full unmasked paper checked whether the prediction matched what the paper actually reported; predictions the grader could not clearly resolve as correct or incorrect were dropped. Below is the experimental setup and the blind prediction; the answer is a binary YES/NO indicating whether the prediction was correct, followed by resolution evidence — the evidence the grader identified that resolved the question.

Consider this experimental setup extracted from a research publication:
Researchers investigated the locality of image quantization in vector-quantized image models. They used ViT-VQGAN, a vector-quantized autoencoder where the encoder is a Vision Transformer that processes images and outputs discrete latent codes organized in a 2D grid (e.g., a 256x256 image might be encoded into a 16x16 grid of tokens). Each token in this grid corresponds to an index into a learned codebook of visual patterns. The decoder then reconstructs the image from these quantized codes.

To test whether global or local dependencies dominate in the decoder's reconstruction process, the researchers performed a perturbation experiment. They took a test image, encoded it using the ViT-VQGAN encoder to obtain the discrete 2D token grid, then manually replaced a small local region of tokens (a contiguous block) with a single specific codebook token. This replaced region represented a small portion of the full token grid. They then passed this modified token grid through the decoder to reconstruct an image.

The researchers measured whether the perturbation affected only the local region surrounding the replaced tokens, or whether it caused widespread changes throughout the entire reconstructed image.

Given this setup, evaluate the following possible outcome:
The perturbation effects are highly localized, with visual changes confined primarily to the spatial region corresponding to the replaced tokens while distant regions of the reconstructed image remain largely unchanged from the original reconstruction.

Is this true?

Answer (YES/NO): YES